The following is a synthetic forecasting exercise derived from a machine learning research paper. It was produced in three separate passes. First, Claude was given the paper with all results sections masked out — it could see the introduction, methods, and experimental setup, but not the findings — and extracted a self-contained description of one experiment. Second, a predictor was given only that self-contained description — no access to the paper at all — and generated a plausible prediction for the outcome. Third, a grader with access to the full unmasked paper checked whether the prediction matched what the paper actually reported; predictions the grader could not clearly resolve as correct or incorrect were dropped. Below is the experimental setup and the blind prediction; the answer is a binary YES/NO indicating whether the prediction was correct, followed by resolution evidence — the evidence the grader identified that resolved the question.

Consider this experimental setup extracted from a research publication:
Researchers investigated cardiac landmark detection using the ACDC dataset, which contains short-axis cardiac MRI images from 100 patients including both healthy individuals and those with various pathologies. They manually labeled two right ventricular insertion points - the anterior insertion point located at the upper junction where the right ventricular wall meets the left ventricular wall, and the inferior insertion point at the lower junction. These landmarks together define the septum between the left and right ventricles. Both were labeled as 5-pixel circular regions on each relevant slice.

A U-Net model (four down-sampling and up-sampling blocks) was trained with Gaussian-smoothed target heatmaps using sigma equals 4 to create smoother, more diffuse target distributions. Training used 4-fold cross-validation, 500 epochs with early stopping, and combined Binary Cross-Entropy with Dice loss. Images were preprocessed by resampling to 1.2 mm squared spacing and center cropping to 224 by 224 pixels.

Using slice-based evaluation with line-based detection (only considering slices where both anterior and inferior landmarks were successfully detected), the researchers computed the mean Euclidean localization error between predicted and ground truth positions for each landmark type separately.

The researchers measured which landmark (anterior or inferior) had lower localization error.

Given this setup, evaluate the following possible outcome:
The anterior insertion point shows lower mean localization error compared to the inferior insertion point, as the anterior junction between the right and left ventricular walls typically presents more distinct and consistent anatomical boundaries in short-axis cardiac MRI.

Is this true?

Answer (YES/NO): NO